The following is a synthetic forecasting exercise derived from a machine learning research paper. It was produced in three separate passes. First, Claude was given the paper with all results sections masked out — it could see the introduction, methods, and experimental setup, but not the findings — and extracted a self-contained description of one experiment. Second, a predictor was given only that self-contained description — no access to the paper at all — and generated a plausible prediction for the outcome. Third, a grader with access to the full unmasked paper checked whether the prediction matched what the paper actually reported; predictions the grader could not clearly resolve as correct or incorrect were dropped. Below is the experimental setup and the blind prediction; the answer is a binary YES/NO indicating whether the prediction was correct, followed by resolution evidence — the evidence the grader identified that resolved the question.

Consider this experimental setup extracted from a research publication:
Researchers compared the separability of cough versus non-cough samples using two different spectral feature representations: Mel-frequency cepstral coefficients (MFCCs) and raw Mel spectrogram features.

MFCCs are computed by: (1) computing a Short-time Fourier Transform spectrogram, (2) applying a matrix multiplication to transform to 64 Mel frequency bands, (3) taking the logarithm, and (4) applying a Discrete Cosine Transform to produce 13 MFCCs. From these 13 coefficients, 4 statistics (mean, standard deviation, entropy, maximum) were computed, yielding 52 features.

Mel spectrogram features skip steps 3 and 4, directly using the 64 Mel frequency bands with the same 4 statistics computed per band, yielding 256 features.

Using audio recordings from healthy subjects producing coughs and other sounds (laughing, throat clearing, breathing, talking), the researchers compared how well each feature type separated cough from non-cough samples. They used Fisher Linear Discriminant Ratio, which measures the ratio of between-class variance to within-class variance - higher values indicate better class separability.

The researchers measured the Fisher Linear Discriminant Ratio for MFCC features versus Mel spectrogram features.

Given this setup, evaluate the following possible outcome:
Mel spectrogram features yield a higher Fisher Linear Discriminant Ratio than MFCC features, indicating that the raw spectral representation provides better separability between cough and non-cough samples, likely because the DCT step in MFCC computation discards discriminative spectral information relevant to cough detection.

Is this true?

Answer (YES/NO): NO